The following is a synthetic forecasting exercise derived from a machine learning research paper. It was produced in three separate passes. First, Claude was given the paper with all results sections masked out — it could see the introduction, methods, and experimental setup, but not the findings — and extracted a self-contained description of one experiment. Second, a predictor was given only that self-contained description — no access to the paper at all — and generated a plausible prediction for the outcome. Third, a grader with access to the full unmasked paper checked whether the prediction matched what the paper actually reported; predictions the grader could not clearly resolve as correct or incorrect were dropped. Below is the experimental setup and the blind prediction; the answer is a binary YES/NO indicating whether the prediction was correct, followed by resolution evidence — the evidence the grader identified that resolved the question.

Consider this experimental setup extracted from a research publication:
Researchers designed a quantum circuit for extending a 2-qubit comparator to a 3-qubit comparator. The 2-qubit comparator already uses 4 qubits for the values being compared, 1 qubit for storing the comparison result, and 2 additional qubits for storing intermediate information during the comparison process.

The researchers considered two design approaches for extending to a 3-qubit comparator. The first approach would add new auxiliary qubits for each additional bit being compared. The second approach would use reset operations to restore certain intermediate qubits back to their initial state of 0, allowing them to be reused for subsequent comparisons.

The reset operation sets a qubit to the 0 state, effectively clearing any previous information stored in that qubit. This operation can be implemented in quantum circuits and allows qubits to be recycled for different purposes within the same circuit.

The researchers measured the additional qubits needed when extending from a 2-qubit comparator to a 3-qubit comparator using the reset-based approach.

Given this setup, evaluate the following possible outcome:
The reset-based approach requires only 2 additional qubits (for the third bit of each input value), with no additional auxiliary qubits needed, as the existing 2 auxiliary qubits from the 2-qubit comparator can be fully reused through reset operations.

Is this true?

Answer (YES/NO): YES